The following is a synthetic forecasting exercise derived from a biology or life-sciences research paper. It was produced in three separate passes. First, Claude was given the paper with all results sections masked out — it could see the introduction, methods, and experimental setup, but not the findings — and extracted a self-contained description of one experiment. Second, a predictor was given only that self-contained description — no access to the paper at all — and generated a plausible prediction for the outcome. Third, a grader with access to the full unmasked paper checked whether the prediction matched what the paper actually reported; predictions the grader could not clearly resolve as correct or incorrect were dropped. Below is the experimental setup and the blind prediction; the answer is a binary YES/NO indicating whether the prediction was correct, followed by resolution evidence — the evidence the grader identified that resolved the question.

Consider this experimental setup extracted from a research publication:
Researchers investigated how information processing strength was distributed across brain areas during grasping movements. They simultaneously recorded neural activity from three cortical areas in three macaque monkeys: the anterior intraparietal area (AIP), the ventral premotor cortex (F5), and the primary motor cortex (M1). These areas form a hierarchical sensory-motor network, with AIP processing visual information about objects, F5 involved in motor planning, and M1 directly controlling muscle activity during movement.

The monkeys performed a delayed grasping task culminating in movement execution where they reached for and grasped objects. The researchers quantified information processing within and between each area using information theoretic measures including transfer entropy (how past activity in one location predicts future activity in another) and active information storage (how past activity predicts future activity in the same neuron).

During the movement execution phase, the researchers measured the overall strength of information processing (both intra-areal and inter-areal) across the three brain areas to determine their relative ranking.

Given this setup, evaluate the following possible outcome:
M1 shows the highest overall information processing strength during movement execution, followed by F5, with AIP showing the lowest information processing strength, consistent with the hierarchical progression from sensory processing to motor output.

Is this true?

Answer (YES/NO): YES